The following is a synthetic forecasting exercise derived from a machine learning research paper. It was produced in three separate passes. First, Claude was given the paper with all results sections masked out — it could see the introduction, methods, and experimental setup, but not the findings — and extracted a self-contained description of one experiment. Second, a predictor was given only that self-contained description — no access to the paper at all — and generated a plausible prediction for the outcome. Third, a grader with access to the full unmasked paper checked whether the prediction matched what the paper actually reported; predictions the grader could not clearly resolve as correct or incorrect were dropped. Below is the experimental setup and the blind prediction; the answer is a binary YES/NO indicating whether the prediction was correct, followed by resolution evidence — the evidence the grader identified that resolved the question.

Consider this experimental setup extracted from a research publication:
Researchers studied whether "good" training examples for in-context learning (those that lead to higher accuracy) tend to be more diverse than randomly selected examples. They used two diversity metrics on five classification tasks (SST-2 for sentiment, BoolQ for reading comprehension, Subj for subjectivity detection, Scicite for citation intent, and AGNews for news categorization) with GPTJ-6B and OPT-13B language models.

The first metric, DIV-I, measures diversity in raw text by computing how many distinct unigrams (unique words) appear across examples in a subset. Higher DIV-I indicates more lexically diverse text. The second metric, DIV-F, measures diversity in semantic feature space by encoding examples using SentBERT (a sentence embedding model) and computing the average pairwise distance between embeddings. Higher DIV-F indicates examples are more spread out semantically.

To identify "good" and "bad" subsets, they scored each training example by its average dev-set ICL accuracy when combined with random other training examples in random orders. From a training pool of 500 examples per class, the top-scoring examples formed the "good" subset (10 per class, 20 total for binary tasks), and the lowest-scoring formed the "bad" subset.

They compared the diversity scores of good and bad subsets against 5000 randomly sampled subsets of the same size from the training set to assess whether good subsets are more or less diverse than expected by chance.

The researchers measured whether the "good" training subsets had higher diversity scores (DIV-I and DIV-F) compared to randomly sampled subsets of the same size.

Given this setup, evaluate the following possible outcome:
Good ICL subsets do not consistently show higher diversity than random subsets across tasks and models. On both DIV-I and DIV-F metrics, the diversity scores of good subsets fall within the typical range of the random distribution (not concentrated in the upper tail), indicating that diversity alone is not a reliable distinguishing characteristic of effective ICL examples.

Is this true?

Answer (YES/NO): YES